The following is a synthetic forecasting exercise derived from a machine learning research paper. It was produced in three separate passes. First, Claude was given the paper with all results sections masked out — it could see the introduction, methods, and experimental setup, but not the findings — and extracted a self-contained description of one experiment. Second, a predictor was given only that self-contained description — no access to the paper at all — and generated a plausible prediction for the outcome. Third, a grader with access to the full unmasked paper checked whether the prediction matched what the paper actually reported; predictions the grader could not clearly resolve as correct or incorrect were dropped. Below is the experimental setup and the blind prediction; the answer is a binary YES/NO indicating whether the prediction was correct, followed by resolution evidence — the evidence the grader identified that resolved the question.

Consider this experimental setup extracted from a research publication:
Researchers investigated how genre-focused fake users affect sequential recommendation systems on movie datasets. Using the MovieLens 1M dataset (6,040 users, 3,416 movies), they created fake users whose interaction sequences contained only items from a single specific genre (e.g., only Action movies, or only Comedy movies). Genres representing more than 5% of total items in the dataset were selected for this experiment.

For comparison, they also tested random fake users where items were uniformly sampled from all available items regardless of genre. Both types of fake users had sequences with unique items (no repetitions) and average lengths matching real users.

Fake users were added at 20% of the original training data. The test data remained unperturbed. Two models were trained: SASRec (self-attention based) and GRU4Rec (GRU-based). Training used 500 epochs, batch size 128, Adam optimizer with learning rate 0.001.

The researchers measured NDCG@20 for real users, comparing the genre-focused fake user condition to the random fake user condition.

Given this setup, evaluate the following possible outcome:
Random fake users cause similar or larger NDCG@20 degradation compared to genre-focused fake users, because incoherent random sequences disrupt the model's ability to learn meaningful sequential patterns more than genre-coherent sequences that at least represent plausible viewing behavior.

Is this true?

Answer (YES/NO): YES